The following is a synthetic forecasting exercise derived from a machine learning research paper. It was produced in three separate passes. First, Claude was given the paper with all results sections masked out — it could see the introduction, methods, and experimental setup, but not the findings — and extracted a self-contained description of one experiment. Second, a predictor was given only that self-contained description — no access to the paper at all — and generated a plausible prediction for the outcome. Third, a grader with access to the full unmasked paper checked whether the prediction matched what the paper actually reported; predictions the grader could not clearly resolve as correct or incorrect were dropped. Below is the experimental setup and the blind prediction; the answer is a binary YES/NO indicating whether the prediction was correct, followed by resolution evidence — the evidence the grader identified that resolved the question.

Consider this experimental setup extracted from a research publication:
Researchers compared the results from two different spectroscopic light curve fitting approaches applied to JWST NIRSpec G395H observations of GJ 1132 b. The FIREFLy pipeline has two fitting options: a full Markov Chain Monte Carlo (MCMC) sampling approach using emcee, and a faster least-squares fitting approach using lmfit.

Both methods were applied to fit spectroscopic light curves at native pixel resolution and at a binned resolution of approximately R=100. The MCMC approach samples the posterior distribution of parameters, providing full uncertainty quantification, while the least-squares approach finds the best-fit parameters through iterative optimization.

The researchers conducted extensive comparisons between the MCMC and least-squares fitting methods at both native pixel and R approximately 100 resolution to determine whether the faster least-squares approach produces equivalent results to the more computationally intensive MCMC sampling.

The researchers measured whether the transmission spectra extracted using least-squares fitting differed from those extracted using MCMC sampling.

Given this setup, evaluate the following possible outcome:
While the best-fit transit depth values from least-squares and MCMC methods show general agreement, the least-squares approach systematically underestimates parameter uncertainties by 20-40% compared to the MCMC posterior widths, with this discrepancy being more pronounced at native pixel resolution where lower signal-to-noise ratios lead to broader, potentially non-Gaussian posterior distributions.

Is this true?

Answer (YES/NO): NO